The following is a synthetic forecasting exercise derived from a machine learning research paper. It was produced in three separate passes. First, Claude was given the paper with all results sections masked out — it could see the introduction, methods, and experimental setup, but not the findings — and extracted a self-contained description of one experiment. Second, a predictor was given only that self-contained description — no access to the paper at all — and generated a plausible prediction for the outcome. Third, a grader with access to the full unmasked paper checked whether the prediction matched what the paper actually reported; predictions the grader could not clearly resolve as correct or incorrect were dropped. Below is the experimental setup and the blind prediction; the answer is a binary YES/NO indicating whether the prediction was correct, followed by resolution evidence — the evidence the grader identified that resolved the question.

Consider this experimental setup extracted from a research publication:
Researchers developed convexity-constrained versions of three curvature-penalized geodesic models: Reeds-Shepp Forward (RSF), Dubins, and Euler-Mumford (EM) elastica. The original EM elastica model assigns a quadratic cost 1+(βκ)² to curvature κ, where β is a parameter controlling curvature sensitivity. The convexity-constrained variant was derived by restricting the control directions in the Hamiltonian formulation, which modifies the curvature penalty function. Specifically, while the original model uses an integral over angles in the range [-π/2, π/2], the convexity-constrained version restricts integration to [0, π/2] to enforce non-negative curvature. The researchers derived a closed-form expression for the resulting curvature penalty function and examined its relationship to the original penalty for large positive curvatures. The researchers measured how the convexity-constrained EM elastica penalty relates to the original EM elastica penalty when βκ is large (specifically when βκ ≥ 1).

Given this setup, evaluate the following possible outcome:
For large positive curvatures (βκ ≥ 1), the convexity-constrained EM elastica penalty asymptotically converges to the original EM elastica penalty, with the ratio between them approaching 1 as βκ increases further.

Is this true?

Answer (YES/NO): NO